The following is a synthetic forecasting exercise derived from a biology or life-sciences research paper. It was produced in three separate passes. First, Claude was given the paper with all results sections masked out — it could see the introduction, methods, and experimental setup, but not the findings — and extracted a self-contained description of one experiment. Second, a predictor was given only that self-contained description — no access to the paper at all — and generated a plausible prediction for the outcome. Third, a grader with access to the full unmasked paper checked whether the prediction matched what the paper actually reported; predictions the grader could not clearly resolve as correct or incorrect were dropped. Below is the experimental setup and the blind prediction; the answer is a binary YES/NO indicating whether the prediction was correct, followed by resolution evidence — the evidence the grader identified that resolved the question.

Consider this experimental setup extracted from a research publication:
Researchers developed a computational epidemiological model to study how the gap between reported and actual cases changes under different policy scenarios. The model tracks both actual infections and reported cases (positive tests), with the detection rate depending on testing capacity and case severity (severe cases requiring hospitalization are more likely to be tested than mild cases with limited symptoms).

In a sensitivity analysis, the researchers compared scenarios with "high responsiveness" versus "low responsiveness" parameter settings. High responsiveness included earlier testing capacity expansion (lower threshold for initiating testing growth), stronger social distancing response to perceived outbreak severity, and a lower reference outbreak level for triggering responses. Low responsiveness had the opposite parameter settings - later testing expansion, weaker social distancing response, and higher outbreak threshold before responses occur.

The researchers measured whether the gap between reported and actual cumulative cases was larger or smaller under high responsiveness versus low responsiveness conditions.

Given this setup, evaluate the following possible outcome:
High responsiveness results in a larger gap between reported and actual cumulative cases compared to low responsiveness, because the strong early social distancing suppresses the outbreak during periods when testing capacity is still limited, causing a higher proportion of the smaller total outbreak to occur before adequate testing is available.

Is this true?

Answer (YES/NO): NO